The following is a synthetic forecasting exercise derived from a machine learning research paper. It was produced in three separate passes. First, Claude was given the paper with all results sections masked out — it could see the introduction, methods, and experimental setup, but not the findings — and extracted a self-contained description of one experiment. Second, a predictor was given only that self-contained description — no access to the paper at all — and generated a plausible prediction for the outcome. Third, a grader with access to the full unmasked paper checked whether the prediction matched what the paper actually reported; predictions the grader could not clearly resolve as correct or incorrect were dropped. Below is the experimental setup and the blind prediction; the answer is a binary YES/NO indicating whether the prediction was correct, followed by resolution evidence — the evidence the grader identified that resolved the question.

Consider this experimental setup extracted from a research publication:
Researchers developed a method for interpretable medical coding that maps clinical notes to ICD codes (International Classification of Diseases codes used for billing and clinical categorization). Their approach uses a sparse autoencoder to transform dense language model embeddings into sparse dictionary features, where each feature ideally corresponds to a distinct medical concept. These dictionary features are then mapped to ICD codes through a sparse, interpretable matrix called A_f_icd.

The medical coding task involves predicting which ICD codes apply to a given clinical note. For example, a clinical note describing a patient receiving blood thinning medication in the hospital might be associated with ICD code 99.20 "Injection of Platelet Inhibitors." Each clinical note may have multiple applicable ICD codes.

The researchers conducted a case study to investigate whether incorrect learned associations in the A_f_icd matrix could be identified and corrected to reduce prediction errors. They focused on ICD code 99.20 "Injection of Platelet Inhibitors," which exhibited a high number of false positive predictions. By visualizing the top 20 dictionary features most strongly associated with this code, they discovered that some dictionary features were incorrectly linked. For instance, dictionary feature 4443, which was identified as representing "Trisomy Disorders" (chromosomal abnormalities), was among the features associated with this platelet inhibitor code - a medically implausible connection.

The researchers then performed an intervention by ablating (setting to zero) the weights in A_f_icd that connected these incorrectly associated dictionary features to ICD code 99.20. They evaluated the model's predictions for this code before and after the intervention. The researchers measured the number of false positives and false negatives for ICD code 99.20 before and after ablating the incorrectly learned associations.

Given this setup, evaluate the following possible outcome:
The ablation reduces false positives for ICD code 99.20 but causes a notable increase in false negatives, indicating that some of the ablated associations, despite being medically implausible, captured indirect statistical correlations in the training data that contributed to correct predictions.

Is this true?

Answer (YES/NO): NO